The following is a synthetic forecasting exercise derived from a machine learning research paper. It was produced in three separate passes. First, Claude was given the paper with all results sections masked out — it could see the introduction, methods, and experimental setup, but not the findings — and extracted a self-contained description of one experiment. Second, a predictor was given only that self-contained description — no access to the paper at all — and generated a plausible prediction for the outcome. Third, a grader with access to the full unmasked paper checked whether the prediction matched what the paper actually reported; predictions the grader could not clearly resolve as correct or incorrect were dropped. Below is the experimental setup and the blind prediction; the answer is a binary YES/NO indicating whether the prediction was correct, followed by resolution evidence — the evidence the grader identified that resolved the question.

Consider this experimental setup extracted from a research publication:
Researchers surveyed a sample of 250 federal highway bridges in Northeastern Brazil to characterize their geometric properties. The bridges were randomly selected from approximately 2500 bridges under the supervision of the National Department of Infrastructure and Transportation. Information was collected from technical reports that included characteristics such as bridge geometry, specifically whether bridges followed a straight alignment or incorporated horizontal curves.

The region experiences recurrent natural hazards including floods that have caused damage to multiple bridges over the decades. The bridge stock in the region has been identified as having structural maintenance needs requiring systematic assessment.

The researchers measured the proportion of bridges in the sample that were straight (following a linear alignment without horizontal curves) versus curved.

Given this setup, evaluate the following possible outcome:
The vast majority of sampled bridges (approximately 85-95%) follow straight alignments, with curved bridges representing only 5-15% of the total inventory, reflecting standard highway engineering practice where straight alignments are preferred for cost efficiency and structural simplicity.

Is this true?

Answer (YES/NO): YES